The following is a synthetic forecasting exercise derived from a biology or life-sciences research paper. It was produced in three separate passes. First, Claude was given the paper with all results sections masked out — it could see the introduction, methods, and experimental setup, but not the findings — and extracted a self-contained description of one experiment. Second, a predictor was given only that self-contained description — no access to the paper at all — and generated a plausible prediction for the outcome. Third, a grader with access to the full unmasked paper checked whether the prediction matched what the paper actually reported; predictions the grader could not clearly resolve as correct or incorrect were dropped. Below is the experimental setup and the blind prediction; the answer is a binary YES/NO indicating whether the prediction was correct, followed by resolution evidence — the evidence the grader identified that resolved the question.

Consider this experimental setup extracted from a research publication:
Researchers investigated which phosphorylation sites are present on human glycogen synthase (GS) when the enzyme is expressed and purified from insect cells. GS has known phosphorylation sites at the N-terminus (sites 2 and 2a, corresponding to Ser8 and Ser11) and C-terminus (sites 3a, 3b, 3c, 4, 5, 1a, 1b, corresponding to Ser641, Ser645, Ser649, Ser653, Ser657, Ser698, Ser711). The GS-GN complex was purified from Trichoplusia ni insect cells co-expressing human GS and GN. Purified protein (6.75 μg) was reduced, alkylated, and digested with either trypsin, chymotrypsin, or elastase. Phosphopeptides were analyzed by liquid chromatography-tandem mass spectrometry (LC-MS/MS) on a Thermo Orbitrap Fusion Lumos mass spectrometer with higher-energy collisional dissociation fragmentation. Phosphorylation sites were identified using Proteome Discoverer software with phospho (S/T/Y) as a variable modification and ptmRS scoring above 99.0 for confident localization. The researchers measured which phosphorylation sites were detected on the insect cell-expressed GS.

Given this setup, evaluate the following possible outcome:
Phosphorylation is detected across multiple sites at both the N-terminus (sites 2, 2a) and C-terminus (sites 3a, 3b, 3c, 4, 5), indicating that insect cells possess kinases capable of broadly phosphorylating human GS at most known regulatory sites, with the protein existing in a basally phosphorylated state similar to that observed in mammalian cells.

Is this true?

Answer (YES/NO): NO